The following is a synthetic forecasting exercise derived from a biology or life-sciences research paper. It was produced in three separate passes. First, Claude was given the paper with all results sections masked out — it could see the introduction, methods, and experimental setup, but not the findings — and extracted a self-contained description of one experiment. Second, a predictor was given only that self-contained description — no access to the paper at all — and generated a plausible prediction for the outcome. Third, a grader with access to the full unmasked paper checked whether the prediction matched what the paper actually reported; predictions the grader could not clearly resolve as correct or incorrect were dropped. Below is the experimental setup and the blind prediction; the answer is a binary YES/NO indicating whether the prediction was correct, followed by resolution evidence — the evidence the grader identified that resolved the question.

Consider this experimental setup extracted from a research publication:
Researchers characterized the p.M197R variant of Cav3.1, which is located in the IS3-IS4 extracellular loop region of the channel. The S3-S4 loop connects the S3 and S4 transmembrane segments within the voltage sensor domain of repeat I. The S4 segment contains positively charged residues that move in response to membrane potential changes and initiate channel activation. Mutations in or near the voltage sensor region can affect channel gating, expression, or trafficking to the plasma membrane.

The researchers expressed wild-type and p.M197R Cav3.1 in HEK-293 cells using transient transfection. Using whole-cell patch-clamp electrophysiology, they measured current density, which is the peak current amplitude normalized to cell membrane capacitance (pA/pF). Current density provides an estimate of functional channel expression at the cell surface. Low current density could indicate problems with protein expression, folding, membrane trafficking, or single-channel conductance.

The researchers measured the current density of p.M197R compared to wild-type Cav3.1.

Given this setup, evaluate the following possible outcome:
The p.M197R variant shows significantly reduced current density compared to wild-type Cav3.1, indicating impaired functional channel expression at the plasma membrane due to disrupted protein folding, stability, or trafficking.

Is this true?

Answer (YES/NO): YES